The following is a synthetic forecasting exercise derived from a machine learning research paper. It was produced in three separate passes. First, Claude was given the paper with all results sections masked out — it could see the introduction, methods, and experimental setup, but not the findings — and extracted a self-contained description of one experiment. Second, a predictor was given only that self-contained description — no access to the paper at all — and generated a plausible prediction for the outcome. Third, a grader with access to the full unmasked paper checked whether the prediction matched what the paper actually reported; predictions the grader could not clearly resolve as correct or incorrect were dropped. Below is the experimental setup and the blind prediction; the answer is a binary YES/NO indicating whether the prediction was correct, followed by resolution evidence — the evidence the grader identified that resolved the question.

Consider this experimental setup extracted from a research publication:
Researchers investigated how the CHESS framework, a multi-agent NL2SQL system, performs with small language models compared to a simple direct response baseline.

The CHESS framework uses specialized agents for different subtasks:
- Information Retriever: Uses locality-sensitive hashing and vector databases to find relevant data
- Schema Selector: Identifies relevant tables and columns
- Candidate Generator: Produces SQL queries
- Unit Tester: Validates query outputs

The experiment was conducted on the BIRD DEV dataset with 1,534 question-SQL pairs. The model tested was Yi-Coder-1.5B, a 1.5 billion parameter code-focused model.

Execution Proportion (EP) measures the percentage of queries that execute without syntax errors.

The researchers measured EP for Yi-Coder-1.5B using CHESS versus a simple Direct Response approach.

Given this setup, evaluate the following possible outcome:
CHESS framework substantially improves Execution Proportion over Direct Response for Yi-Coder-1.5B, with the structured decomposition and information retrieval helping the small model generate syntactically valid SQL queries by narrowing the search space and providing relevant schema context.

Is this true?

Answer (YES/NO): NO